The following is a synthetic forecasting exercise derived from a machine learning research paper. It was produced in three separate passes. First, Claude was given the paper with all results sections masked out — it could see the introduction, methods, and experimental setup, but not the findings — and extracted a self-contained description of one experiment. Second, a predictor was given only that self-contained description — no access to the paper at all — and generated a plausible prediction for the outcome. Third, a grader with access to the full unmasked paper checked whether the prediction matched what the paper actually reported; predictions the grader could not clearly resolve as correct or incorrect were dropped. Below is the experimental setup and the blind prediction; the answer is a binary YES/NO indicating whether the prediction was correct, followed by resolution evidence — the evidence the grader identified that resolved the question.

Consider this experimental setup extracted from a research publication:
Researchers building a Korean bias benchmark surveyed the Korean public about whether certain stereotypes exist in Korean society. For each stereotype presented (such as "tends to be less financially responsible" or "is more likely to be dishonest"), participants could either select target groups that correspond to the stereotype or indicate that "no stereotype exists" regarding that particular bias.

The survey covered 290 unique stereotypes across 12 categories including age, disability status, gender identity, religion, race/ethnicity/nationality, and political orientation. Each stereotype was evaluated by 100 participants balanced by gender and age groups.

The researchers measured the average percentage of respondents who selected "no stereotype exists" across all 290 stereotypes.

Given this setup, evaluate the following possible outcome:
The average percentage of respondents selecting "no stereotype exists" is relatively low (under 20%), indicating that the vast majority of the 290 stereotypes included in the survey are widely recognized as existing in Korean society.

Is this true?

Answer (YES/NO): YES